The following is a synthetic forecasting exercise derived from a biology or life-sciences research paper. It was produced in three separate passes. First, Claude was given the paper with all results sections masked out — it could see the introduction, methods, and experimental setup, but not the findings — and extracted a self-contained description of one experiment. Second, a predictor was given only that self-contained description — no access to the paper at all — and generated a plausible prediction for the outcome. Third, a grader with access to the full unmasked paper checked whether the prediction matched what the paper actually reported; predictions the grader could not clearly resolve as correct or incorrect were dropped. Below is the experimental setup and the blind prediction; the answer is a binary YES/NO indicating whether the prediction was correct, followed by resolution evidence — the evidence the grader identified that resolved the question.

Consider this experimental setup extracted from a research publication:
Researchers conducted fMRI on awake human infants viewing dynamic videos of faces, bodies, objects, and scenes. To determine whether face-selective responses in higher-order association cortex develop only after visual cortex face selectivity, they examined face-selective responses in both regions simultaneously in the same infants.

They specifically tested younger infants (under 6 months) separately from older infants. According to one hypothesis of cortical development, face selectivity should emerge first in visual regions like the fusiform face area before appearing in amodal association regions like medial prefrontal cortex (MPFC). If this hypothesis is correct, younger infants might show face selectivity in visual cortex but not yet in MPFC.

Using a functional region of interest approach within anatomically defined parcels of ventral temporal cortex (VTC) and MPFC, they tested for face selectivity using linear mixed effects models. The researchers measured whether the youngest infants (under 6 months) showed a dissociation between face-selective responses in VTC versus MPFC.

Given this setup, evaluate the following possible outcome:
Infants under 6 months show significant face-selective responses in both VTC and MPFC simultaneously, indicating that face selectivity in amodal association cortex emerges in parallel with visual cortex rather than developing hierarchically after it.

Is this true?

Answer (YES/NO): YES